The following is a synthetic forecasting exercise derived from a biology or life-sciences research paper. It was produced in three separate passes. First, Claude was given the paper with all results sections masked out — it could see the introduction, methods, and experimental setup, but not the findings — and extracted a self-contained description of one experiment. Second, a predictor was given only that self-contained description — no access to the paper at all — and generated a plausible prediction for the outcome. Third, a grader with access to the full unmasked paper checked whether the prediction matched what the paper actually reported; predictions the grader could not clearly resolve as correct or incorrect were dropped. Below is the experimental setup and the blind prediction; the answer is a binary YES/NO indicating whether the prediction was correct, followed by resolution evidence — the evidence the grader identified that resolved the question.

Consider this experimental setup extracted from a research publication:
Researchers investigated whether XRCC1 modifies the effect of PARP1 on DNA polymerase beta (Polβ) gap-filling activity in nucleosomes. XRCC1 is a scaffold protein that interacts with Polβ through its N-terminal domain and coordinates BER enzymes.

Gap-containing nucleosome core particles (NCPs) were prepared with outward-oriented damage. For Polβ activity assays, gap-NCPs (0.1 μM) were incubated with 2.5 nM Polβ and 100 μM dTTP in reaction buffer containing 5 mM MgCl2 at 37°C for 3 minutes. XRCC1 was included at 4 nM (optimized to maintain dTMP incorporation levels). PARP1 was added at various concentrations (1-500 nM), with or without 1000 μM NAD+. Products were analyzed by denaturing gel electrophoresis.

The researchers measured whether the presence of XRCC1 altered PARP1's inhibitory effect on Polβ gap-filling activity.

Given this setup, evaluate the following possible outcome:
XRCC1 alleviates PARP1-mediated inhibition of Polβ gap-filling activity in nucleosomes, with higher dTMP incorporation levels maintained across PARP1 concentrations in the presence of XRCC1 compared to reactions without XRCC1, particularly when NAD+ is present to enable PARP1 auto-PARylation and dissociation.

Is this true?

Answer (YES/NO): NO